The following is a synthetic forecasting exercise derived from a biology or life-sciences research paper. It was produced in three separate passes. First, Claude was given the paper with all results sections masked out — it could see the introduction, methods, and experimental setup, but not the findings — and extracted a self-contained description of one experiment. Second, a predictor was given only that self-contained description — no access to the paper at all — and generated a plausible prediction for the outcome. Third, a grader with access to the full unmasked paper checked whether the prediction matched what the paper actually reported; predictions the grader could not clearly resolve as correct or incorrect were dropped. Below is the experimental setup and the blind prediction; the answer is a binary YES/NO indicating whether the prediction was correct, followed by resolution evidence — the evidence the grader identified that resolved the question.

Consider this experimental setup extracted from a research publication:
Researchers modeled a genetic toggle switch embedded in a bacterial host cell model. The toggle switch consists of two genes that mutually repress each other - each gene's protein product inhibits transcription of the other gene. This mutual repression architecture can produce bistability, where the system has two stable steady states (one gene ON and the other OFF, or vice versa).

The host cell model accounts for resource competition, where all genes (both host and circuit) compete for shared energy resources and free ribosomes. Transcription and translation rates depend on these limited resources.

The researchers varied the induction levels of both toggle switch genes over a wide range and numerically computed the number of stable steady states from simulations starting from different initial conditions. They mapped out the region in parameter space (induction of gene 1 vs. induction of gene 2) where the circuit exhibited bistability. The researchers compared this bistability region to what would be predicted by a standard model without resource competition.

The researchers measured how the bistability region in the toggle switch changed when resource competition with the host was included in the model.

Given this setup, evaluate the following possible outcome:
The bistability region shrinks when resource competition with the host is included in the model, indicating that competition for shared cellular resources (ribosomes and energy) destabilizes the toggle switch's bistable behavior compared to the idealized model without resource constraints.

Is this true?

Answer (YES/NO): YES